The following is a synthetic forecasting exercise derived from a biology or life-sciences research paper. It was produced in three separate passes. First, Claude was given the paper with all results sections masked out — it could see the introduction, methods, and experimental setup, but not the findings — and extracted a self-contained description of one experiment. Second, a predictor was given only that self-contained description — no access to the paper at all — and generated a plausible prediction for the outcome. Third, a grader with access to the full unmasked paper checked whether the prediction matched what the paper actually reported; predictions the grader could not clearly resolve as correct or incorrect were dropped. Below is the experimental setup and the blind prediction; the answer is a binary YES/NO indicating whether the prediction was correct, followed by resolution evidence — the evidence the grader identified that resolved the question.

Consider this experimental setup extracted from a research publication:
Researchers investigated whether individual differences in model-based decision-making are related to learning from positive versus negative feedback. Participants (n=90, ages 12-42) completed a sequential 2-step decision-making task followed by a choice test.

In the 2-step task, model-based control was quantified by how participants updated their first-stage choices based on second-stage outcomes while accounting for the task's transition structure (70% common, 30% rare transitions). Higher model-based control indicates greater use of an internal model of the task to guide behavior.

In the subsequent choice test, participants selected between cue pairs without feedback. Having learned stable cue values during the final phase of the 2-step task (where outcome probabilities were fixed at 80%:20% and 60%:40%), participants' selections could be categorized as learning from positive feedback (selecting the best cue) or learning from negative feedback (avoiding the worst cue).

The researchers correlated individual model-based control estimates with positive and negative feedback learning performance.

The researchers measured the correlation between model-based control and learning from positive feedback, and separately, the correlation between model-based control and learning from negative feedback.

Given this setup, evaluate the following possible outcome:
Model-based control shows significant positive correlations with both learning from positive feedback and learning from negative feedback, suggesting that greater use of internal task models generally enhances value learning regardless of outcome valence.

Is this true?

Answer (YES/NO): NO